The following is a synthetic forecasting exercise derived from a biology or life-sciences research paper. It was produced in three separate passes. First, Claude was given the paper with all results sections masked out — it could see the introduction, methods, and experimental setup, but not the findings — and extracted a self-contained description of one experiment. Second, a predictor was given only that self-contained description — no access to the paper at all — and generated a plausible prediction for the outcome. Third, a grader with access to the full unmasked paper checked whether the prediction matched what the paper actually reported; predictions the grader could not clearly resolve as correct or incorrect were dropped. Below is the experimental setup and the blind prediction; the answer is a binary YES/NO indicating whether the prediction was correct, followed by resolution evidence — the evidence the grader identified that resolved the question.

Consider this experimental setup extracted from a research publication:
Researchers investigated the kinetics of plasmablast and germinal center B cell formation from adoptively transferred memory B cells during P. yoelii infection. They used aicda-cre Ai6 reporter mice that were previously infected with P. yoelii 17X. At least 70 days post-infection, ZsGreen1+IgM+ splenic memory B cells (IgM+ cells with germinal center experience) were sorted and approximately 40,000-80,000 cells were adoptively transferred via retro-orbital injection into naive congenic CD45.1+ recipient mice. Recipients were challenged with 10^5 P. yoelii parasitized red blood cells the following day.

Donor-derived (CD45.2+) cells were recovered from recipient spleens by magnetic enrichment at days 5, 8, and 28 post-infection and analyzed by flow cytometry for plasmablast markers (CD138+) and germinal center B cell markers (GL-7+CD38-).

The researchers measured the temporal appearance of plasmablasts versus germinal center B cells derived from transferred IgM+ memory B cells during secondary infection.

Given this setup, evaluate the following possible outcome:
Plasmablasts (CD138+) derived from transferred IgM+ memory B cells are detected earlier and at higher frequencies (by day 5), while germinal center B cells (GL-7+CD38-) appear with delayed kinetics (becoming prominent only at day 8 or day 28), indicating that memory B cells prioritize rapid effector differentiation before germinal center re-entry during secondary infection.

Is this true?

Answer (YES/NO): YES